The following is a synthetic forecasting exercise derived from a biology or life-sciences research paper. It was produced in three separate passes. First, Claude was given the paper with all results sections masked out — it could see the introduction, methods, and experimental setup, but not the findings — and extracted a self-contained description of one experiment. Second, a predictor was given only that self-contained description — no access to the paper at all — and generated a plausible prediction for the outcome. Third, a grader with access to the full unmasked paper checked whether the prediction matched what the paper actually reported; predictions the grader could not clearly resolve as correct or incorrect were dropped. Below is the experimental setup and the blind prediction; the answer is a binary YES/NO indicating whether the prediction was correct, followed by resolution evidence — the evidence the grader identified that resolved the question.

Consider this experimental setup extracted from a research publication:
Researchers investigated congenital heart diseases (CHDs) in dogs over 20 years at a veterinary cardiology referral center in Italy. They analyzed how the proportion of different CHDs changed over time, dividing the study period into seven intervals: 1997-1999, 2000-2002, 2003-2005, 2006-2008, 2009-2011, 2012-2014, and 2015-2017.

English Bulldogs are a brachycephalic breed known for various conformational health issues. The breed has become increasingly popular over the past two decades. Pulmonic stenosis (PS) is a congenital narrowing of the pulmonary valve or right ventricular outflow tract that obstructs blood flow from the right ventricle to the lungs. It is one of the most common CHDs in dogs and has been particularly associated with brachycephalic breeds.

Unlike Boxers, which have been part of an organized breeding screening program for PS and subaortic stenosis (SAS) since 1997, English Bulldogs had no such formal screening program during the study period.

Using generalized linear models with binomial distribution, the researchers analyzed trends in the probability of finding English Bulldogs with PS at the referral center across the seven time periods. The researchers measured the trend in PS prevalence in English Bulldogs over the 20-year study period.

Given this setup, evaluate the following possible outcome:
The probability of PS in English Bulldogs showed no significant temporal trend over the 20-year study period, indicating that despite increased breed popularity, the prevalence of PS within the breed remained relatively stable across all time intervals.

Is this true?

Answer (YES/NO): NO